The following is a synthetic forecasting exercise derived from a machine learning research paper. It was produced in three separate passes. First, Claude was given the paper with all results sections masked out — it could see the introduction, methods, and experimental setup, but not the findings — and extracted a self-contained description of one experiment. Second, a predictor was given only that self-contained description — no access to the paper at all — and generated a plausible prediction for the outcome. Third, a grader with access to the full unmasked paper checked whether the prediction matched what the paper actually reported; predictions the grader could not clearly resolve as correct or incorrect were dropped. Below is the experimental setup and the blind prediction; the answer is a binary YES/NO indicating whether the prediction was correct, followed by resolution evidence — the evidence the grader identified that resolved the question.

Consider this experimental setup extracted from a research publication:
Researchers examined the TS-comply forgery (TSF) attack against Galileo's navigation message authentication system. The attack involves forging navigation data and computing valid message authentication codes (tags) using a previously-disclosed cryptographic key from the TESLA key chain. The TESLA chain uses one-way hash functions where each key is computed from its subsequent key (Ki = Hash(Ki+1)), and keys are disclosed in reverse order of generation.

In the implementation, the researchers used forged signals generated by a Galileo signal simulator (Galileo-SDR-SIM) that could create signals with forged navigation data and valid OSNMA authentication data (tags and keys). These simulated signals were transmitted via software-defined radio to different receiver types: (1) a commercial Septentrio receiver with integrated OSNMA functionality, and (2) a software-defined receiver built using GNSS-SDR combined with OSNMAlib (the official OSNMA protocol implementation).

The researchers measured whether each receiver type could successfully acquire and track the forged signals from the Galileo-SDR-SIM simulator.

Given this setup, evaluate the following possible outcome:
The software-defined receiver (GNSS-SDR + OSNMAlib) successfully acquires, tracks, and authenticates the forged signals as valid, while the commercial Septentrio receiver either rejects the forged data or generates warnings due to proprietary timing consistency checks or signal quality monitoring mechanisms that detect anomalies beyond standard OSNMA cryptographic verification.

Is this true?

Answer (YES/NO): NO